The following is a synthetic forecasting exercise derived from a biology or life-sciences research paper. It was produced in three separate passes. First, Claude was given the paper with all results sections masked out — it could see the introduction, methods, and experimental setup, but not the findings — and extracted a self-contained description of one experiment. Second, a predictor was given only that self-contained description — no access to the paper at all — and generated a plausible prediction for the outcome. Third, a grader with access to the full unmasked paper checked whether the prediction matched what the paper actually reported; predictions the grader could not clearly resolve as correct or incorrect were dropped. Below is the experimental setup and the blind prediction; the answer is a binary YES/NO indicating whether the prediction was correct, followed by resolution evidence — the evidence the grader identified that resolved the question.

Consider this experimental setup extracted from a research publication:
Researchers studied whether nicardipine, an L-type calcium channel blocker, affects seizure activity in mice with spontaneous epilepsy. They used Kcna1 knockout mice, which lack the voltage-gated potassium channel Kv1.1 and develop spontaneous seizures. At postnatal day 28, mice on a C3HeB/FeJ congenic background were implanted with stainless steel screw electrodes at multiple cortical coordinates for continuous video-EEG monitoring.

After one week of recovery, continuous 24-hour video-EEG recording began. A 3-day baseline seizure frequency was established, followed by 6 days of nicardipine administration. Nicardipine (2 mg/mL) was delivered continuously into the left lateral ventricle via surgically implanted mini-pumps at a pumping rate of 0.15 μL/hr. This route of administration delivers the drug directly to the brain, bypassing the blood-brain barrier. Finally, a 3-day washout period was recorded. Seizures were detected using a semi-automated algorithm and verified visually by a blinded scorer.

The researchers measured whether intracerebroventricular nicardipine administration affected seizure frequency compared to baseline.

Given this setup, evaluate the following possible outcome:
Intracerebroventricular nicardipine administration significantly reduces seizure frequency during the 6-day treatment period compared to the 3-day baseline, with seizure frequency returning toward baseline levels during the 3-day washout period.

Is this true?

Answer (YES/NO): NO